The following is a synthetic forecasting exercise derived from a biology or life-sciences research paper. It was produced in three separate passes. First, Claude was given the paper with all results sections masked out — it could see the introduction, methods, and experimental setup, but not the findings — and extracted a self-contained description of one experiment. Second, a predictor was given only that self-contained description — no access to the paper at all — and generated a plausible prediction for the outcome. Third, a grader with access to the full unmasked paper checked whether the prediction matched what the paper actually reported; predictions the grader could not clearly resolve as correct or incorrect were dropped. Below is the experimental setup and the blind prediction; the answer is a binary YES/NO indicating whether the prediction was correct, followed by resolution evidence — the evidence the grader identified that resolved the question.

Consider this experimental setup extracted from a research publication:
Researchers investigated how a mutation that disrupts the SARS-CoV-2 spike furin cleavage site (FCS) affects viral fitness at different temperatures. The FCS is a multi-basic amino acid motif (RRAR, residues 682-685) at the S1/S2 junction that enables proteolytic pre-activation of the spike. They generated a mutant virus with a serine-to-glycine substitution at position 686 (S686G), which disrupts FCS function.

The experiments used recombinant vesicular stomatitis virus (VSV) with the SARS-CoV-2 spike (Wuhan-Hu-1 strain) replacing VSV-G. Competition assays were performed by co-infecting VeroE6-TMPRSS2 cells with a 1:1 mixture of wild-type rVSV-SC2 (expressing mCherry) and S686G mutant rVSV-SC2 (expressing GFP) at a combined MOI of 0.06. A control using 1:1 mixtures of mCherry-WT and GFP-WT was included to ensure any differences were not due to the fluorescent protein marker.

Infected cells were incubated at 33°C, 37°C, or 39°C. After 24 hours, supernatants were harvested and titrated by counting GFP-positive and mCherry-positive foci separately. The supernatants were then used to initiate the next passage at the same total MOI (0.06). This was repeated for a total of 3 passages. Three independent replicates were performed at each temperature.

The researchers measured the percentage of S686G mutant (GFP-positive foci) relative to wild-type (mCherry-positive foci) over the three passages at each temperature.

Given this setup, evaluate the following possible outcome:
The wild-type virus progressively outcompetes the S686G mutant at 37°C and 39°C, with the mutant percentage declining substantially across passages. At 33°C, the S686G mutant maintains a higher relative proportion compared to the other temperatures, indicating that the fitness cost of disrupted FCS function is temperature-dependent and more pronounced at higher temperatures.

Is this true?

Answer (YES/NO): NO